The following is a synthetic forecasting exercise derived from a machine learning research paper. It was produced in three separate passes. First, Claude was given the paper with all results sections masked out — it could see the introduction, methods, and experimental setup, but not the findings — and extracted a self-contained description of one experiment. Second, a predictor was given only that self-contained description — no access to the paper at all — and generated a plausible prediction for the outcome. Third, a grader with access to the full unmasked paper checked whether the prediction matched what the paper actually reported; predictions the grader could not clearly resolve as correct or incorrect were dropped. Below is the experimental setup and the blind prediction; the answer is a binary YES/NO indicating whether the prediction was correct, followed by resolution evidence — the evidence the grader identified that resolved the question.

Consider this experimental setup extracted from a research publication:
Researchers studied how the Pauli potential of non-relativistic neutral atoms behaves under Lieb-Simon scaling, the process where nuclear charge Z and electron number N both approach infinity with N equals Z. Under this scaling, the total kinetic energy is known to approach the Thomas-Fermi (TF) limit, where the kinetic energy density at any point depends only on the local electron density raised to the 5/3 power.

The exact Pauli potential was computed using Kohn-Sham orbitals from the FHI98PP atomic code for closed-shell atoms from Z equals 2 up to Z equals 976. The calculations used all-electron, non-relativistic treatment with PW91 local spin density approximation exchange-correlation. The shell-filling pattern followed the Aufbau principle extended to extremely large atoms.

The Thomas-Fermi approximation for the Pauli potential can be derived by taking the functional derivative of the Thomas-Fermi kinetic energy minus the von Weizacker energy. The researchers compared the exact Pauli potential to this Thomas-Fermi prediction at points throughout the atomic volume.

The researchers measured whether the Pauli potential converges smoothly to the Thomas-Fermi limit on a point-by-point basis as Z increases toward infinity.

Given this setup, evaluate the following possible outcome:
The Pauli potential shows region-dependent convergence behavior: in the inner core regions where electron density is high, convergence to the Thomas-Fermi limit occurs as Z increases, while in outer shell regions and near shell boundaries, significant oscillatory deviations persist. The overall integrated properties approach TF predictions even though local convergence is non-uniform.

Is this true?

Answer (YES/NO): YES